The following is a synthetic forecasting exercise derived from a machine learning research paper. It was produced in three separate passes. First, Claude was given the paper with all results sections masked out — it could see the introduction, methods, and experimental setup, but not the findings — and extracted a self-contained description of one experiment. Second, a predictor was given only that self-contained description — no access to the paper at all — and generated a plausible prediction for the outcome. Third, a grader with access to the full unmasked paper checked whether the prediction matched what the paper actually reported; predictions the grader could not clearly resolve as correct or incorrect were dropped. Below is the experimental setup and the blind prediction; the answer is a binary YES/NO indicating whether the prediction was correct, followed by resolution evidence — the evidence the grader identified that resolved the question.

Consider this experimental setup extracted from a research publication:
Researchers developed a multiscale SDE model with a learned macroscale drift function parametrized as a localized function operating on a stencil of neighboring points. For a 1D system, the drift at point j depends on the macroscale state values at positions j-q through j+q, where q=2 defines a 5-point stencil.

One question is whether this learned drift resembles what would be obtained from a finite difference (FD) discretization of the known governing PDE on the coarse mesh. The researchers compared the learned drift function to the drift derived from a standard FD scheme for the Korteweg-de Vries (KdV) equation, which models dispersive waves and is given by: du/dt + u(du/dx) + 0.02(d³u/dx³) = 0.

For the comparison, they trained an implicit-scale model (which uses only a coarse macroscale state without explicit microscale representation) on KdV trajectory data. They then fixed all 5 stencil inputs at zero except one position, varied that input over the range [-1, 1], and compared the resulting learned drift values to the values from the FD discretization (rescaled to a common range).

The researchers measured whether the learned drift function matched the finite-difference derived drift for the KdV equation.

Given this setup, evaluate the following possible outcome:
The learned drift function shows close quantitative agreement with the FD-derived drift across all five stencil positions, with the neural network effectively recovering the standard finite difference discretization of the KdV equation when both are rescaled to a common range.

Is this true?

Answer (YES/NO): NO